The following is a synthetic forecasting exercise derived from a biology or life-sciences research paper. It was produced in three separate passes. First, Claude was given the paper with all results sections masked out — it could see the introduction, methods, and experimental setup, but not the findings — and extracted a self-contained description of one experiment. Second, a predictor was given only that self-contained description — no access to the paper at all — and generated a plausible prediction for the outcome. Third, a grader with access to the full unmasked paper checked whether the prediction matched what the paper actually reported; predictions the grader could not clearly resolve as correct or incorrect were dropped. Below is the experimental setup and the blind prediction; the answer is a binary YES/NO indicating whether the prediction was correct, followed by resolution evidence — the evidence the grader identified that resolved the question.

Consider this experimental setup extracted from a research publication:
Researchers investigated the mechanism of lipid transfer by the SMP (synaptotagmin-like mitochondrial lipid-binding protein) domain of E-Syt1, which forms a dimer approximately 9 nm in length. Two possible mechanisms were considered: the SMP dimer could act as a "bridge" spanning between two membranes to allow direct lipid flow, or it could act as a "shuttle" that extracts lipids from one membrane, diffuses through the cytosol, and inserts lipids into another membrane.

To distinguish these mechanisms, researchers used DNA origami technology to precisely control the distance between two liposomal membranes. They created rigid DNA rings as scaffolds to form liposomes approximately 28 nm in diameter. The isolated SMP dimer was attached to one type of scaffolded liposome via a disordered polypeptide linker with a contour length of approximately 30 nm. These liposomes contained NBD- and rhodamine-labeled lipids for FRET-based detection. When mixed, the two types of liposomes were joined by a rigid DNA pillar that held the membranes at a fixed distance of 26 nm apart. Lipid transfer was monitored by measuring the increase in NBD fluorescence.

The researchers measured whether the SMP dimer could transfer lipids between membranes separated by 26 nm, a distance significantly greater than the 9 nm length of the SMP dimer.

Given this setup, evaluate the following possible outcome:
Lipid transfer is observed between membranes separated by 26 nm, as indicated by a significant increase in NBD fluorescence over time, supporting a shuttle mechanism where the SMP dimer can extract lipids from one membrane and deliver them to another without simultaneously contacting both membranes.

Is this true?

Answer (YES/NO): YES